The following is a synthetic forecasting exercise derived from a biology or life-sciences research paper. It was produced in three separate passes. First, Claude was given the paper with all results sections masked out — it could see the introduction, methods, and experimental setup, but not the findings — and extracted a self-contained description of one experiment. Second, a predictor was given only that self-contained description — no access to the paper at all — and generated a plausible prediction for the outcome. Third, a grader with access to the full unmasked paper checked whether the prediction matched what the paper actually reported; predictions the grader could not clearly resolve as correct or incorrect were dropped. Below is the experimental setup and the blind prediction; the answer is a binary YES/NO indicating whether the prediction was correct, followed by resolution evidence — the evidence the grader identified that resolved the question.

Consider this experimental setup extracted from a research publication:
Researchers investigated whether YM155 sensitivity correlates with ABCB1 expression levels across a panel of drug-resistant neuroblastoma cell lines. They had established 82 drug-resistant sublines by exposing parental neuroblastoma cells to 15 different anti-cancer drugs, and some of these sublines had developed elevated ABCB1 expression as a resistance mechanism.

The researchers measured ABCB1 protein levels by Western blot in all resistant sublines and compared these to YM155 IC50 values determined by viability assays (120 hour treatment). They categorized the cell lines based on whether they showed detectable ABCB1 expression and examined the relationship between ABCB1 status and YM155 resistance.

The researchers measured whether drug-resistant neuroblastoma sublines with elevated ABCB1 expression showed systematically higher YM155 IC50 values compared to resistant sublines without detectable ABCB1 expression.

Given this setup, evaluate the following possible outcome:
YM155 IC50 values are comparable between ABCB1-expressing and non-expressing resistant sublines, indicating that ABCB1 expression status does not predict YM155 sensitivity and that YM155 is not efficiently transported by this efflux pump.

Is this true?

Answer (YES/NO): NO